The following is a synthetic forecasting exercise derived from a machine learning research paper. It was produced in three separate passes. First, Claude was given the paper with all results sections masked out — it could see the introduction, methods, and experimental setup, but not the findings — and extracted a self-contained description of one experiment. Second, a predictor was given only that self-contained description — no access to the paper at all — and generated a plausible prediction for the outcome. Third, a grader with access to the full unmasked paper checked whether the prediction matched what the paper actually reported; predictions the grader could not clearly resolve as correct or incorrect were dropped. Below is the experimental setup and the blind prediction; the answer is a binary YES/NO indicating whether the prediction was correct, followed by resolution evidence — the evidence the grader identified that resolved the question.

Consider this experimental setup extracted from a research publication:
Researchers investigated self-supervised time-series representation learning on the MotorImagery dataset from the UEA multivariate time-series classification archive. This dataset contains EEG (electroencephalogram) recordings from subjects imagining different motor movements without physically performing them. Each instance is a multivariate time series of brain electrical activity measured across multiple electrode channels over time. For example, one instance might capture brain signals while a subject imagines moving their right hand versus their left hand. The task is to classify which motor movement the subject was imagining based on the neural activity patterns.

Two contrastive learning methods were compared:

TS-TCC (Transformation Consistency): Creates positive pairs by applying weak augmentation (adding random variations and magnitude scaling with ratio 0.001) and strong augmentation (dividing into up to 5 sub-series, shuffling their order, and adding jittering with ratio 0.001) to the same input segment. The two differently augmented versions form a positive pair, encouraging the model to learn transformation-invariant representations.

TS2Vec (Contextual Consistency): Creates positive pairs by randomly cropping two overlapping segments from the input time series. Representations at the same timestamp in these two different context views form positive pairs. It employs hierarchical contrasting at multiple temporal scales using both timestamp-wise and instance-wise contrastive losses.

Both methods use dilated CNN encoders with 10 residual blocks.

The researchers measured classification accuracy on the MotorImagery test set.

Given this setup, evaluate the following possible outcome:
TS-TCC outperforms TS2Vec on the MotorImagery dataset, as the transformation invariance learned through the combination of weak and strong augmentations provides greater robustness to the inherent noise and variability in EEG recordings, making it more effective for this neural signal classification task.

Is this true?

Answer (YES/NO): YES